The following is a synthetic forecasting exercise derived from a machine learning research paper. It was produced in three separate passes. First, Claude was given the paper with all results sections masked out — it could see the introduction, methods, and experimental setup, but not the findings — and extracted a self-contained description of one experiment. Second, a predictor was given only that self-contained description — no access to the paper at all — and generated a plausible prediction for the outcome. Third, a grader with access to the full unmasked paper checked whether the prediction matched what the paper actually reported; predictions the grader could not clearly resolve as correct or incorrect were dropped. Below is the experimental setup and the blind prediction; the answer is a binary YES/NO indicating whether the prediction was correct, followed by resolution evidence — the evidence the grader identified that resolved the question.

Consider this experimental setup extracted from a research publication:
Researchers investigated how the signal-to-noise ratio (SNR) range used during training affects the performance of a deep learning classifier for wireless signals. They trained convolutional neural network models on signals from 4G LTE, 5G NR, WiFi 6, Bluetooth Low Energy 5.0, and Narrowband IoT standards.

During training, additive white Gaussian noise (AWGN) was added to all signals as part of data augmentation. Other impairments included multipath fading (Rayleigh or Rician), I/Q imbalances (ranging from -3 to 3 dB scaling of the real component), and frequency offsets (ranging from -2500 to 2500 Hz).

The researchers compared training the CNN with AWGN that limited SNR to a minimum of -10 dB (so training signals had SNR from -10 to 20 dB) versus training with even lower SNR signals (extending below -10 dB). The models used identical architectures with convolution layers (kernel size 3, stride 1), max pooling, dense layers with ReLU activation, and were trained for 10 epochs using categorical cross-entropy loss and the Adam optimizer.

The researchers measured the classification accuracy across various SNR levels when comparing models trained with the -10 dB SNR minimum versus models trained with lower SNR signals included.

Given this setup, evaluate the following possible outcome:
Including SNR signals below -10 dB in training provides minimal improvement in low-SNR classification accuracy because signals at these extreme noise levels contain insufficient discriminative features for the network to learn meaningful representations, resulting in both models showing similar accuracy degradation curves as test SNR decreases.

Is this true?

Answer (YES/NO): NO